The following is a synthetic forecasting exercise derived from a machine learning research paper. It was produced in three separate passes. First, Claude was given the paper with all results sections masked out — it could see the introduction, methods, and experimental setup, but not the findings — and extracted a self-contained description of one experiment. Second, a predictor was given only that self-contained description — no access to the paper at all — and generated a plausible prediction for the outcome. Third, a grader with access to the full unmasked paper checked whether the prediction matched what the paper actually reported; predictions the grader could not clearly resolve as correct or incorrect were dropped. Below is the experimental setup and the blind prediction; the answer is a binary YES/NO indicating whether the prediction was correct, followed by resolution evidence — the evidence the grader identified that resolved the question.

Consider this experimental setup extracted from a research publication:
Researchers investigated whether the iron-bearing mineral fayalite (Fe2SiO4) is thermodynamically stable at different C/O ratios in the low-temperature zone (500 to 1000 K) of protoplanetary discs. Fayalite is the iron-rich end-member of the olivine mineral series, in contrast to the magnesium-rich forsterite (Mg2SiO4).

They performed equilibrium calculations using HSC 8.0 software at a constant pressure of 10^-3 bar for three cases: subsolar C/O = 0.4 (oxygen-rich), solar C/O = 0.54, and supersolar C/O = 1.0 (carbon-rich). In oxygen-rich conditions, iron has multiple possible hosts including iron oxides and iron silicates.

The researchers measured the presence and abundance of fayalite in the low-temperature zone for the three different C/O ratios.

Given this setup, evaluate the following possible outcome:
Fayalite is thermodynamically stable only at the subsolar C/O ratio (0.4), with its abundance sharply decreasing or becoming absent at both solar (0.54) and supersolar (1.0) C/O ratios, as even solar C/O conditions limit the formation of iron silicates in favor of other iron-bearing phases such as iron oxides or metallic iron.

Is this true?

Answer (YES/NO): NO